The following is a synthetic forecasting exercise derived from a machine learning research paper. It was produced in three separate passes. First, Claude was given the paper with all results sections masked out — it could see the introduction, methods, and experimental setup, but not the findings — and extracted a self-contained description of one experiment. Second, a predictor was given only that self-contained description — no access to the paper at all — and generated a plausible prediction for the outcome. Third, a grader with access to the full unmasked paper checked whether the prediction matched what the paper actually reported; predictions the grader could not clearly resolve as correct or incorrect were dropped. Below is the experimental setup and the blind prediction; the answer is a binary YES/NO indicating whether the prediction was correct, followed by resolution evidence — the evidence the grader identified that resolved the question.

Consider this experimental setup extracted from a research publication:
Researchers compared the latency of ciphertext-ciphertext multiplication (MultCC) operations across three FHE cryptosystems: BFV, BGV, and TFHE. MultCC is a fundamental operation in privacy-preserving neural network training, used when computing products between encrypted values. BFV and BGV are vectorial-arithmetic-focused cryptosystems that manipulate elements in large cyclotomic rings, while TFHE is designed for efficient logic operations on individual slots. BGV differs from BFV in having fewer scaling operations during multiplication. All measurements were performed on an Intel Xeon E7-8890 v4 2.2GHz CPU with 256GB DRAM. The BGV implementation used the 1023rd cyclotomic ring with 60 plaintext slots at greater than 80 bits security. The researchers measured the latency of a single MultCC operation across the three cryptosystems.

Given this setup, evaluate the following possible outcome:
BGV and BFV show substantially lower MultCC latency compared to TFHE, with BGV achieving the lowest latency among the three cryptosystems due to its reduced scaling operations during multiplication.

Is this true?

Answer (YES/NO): YES